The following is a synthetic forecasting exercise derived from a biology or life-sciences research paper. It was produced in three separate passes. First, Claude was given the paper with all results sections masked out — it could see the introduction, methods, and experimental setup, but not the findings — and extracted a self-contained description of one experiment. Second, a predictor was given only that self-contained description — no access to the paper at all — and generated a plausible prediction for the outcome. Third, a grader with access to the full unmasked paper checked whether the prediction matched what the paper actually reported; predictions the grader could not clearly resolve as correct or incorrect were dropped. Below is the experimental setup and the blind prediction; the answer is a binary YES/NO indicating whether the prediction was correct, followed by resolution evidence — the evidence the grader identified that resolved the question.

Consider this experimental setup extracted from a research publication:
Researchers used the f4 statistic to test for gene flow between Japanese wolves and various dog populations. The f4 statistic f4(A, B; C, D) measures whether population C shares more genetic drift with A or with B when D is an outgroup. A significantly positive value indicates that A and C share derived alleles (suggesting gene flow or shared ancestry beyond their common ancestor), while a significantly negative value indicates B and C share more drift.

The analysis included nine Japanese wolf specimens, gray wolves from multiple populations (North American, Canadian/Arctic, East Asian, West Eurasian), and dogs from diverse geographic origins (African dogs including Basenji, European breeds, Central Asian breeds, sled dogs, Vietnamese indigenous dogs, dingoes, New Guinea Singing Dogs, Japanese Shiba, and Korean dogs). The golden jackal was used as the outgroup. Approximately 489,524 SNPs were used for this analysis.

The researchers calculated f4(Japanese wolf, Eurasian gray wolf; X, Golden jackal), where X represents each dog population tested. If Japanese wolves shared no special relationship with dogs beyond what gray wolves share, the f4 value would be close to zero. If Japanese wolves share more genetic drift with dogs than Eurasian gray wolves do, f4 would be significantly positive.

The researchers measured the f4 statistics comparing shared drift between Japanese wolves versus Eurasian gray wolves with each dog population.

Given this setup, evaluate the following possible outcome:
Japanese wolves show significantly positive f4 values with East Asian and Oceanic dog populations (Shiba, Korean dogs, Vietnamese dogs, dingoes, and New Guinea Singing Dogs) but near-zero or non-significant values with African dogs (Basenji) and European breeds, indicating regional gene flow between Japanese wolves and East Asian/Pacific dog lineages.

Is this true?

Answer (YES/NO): NO